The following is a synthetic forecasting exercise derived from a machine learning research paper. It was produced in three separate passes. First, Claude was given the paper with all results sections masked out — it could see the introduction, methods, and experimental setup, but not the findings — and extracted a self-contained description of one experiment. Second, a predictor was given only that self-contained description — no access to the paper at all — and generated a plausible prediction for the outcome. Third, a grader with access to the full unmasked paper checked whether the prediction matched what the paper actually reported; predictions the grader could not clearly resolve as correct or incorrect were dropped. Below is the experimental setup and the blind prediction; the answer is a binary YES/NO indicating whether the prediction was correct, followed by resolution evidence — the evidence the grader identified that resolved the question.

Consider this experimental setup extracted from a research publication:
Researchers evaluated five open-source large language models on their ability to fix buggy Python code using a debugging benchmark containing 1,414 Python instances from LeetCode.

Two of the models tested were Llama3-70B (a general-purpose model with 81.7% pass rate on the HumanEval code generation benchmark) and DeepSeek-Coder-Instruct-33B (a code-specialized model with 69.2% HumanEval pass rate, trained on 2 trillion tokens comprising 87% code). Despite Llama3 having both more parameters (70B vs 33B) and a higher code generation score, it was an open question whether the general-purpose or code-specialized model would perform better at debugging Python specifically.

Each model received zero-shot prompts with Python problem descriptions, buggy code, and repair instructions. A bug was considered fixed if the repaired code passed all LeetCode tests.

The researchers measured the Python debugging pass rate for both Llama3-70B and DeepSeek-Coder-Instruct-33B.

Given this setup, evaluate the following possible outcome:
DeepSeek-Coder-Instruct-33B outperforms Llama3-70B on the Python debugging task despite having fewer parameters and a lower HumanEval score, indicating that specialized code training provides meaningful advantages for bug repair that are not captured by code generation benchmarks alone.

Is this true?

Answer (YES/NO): YES